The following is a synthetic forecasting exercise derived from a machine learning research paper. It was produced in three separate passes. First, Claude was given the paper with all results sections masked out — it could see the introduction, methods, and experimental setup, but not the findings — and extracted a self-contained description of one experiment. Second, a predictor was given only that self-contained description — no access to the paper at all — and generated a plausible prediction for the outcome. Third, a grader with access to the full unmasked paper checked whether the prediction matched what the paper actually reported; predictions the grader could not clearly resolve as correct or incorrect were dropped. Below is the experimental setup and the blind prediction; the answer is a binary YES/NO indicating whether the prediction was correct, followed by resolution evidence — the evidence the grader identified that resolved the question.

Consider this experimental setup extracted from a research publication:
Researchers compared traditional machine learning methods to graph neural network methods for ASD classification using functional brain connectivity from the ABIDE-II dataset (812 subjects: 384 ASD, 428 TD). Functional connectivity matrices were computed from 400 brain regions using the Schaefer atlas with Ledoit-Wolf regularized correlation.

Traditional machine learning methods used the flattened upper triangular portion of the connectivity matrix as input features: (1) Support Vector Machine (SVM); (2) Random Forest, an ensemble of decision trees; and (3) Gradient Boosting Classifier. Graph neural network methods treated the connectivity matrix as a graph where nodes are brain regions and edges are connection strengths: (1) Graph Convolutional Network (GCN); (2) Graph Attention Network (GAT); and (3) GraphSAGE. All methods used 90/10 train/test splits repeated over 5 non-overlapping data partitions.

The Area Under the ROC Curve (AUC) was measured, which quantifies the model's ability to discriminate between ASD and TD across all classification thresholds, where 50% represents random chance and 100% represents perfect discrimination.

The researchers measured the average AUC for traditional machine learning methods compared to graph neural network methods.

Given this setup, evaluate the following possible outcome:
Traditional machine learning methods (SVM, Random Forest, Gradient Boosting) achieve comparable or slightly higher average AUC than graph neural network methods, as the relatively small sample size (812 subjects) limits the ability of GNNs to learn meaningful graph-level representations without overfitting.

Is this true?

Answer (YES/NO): NO